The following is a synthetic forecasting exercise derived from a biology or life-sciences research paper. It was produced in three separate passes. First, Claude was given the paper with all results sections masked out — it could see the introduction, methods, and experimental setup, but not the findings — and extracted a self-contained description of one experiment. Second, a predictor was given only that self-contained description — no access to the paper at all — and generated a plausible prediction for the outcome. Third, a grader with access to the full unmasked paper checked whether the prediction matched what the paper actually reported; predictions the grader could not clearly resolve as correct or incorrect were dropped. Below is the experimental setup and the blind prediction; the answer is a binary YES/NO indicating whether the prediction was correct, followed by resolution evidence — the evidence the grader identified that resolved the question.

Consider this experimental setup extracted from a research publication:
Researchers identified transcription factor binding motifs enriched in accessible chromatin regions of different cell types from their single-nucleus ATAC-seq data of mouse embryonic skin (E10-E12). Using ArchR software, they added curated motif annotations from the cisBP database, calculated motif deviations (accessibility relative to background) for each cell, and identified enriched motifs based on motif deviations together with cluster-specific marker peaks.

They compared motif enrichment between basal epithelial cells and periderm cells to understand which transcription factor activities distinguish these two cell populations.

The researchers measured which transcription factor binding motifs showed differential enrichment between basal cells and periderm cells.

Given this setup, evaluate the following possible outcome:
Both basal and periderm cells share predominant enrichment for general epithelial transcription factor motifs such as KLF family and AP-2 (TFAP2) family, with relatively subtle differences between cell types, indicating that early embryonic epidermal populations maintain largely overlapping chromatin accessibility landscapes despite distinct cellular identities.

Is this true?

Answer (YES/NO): NO